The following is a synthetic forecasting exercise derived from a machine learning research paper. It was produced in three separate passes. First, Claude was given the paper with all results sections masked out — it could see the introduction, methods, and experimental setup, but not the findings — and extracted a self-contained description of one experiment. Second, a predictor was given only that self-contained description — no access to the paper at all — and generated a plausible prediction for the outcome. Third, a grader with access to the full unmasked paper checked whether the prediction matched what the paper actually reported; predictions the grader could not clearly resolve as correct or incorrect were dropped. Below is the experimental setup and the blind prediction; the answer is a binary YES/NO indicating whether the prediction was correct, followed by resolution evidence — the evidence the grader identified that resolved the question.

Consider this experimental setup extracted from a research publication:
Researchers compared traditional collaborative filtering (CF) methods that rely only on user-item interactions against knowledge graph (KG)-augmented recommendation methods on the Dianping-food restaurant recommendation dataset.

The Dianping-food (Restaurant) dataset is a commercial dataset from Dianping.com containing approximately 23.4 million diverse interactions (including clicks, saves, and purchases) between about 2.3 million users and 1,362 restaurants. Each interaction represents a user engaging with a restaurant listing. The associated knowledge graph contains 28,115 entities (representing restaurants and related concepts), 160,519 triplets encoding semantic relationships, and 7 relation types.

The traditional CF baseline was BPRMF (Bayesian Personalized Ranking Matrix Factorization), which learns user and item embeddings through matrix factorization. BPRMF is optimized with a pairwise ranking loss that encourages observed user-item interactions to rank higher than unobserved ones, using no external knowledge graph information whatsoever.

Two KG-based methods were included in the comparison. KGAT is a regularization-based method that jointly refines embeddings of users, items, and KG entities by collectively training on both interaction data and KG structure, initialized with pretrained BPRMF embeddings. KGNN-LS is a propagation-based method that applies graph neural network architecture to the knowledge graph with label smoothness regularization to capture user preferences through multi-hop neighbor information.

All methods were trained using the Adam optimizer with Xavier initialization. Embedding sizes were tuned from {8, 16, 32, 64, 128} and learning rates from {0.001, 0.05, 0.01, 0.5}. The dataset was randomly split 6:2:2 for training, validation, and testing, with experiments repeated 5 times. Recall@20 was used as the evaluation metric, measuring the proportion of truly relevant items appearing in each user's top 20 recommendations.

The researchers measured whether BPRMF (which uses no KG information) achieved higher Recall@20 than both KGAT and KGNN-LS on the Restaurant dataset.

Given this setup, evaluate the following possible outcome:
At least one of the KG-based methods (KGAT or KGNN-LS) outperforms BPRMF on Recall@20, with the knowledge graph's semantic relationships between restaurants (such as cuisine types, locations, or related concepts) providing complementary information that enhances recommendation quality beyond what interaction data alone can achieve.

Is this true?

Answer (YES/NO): NO